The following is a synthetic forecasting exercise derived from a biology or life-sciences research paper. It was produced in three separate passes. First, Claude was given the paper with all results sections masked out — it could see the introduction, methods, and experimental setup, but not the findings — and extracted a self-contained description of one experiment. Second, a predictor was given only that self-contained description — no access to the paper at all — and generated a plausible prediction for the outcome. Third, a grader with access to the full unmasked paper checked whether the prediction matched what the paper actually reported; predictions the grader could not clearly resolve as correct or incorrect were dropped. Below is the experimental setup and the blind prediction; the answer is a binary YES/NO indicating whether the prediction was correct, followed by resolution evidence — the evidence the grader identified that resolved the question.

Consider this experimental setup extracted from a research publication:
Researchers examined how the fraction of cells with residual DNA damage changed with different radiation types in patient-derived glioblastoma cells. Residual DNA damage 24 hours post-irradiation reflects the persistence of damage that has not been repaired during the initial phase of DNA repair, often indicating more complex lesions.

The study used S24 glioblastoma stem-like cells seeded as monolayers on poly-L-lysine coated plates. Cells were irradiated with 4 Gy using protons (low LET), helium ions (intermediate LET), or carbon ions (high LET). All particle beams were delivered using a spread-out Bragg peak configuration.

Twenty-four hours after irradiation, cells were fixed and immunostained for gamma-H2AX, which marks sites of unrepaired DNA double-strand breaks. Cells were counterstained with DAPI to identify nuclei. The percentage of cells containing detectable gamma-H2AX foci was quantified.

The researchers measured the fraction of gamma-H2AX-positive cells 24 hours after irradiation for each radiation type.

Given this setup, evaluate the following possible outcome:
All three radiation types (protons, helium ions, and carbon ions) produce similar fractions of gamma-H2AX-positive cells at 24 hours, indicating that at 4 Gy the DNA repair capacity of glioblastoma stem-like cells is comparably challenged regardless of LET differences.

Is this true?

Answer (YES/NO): NO